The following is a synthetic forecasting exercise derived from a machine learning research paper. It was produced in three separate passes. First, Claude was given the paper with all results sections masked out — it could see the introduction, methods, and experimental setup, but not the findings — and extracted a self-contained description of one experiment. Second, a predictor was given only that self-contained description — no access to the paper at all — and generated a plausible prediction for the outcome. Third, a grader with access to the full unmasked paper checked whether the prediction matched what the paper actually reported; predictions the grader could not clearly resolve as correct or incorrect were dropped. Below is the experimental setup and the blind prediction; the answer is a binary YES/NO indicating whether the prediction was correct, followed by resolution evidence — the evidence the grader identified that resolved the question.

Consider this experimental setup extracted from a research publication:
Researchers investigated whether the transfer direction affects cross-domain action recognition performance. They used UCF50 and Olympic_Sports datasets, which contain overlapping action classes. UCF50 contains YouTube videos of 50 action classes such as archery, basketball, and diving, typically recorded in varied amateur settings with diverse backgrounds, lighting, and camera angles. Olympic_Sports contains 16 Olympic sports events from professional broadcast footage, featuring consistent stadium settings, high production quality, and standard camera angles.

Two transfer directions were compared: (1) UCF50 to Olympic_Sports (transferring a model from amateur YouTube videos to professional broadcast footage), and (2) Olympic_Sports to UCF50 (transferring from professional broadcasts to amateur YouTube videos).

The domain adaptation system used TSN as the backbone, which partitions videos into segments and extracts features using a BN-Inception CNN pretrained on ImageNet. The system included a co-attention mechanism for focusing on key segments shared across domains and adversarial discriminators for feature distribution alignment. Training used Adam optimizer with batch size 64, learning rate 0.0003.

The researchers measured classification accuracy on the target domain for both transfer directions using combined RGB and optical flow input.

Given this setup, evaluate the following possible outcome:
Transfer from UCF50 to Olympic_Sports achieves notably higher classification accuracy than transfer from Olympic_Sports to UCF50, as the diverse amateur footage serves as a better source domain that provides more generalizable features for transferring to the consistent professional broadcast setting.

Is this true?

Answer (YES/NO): NO